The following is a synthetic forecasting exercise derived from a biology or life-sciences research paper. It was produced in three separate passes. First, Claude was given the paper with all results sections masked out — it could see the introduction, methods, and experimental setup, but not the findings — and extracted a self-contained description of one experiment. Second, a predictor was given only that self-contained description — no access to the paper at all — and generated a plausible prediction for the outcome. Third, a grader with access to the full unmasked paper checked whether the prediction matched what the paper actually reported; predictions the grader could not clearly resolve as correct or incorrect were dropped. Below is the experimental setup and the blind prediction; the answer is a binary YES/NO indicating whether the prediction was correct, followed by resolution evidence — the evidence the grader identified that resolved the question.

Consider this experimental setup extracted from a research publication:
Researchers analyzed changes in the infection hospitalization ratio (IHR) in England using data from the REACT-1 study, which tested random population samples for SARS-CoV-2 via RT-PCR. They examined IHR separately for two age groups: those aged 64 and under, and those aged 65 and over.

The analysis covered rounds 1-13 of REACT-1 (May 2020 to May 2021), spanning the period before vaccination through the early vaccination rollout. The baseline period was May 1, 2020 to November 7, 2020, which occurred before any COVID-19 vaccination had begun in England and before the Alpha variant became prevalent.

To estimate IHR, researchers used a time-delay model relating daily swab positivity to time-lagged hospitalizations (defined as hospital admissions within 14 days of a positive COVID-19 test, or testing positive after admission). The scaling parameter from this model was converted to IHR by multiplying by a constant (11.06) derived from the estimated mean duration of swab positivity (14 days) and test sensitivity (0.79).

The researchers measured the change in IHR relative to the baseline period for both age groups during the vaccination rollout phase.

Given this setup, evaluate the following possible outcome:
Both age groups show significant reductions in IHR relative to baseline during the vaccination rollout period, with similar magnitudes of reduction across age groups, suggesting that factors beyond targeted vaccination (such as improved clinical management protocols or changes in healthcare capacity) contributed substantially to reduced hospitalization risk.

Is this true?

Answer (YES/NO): NO